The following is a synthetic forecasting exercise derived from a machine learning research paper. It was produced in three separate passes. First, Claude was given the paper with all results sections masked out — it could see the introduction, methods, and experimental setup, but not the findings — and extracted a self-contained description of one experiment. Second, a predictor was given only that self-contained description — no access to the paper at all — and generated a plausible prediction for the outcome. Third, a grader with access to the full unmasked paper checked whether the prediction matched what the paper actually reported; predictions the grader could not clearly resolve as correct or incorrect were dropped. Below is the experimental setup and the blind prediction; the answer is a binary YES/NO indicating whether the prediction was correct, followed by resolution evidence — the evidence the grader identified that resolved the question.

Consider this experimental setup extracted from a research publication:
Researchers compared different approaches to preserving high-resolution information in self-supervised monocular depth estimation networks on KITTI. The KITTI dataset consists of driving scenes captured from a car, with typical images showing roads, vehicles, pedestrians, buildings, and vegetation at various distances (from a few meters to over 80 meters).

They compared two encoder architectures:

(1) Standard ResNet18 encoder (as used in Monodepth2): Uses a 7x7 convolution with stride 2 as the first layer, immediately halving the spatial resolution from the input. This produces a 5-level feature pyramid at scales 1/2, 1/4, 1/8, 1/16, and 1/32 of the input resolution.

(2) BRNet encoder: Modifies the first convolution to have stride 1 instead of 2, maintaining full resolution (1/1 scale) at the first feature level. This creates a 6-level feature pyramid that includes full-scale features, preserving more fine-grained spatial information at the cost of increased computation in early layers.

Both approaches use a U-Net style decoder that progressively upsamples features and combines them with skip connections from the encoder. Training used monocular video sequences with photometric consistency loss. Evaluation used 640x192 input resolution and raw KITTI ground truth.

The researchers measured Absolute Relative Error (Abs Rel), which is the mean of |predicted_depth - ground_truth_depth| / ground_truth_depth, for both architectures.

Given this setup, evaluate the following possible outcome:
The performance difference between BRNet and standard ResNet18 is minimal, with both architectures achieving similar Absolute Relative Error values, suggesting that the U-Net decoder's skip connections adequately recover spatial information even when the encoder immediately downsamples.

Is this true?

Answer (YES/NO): NO